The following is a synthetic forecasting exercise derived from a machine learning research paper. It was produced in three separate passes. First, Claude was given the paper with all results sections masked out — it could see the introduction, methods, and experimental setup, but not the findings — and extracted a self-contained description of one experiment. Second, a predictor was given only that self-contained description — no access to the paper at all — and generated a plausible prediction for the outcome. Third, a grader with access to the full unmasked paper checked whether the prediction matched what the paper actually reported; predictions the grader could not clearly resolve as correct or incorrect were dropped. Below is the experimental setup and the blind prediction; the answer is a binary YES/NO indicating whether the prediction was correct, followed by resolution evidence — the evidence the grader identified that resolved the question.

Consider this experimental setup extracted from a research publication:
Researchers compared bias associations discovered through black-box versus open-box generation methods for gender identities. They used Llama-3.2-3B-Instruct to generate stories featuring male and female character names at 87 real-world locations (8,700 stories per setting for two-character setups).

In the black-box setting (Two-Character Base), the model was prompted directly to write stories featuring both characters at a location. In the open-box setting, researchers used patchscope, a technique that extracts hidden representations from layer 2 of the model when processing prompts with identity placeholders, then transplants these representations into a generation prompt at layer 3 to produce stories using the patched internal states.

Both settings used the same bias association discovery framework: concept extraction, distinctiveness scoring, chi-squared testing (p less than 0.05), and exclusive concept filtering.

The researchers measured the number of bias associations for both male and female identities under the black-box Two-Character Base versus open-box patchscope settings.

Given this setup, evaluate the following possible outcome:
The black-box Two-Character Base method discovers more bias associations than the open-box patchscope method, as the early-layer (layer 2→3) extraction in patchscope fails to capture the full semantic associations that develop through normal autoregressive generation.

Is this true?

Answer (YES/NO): NO